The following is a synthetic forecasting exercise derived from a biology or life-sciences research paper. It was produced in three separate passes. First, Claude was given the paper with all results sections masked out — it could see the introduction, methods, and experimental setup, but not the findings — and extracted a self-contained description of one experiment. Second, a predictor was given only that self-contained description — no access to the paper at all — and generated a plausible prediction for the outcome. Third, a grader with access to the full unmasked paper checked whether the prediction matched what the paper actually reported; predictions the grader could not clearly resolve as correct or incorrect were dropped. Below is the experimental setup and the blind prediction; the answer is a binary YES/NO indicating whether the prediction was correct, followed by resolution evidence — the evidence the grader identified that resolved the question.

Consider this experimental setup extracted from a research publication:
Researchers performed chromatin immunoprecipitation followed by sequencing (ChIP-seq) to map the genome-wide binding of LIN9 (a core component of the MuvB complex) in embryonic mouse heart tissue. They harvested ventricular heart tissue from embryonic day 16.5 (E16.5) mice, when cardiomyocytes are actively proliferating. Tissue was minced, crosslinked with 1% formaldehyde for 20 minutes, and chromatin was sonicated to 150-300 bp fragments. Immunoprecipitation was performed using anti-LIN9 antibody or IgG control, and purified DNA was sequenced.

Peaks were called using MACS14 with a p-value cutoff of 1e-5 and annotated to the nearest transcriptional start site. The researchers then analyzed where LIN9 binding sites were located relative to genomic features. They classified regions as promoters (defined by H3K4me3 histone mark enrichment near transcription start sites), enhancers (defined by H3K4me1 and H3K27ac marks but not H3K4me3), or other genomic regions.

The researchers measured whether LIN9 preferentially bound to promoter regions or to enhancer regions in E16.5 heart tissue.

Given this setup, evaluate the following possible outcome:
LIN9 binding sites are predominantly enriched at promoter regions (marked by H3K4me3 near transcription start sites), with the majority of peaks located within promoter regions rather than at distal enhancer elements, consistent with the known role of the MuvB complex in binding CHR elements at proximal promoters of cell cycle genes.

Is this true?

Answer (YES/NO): YES